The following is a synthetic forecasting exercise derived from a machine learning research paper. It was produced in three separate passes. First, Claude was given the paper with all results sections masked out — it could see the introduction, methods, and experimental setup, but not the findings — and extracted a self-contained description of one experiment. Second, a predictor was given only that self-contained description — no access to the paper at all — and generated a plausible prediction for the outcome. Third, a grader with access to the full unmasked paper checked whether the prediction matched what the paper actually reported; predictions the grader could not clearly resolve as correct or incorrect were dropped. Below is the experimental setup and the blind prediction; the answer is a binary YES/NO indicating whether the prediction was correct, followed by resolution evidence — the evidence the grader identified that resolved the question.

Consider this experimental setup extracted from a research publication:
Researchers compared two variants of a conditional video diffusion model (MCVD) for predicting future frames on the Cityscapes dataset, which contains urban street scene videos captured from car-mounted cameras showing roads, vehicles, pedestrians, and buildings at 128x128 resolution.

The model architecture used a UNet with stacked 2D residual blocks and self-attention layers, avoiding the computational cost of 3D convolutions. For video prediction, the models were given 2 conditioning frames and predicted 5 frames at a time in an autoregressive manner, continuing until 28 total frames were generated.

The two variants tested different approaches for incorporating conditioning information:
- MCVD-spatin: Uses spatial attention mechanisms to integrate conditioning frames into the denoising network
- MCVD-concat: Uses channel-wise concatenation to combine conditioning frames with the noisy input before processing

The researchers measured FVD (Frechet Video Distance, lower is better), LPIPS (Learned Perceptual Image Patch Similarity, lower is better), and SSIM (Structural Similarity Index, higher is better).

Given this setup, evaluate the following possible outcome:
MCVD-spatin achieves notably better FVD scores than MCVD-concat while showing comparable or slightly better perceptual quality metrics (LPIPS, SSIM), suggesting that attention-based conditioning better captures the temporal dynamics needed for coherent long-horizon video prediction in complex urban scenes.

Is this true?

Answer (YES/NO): NO